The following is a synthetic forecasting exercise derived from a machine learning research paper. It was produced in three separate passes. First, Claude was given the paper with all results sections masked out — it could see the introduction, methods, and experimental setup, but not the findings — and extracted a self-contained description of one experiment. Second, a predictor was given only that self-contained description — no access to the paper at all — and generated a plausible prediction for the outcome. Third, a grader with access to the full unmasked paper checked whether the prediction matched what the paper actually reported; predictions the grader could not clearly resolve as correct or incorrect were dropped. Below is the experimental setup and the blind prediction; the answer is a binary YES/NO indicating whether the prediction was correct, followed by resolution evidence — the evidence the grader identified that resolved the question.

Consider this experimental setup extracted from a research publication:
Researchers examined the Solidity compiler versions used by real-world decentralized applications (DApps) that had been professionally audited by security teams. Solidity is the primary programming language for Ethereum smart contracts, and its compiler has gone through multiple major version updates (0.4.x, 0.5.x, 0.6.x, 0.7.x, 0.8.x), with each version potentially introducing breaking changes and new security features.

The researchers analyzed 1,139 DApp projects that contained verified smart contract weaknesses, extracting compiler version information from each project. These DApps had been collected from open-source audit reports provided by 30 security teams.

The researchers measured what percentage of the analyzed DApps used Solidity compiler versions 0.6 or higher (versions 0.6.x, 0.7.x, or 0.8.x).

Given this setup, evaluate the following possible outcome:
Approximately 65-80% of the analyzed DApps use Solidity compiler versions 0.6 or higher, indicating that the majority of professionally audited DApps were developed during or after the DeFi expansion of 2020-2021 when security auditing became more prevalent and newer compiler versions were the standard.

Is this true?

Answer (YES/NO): YES